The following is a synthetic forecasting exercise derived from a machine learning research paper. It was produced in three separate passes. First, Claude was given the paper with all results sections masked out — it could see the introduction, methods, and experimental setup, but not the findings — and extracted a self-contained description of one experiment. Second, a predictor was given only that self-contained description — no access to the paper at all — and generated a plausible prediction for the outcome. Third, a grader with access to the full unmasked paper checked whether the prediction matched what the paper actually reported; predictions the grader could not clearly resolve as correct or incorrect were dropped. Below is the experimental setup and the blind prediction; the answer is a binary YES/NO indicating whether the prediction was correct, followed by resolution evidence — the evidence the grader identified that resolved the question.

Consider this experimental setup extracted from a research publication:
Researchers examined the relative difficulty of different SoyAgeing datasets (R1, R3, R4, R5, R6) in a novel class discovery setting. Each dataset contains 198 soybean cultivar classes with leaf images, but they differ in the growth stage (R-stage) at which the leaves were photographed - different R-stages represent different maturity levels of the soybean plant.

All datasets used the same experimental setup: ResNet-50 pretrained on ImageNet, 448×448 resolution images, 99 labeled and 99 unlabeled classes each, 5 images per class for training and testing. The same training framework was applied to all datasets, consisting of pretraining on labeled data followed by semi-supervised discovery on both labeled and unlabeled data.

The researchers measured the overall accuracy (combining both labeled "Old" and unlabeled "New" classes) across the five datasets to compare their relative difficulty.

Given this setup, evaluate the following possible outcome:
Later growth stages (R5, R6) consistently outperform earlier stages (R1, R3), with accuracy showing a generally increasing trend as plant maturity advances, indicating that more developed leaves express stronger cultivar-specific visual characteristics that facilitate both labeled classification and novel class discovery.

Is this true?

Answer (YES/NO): NO